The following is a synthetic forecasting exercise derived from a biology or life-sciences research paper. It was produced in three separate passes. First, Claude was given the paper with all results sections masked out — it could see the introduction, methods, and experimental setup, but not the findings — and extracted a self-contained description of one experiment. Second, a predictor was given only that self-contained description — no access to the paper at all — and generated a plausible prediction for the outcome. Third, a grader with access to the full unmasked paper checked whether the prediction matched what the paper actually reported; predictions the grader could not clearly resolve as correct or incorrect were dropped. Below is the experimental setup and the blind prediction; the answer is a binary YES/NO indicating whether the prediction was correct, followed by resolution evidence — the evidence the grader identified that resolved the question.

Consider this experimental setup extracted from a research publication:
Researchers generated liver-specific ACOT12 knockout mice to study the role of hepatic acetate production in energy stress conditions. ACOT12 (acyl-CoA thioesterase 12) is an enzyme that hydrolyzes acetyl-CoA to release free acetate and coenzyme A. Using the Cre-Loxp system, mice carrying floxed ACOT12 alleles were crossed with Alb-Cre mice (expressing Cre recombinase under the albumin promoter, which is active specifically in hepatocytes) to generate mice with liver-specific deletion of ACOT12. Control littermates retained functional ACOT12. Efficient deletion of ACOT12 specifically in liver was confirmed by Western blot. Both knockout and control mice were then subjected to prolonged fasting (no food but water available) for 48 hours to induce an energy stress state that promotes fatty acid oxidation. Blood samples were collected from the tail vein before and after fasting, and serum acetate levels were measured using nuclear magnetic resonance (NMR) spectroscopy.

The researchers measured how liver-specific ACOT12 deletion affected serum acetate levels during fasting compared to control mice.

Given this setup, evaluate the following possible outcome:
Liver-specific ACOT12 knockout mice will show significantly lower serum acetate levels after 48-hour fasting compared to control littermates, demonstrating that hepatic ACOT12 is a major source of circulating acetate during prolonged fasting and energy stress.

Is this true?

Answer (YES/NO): YES